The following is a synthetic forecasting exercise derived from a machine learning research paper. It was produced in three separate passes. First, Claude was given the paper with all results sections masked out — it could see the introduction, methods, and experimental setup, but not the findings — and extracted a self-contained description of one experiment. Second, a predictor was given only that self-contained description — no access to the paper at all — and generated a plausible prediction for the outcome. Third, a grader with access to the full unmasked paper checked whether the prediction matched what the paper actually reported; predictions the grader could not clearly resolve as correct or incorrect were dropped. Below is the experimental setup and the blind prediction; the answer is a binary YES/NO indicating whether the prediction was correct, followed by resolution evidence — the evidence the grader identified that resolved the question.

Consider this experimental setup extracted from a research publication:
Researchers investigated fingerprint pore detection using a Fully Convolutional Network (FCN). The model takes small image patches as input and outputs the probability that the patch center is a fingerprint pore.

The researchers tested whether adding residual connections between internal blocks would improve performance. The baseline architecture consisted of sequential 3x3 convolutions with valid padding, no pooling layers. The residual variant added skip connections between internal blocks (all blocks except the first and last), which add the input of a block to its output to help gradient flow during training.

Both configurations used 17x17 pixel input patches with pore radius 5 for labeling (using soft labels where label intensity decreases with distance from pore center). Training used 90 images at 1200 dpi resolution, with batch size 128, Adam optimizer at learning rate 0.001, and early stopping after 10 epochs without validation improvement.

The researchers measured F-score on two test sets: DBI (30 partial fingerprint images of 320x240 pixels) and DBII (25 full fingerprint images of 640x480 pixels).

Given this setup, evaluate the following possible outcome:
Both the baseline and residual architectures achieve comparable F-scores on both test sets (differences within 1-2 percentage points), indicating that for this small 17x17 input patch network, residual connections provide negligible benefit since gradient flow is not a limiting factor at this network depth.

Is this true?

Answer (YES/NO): NO